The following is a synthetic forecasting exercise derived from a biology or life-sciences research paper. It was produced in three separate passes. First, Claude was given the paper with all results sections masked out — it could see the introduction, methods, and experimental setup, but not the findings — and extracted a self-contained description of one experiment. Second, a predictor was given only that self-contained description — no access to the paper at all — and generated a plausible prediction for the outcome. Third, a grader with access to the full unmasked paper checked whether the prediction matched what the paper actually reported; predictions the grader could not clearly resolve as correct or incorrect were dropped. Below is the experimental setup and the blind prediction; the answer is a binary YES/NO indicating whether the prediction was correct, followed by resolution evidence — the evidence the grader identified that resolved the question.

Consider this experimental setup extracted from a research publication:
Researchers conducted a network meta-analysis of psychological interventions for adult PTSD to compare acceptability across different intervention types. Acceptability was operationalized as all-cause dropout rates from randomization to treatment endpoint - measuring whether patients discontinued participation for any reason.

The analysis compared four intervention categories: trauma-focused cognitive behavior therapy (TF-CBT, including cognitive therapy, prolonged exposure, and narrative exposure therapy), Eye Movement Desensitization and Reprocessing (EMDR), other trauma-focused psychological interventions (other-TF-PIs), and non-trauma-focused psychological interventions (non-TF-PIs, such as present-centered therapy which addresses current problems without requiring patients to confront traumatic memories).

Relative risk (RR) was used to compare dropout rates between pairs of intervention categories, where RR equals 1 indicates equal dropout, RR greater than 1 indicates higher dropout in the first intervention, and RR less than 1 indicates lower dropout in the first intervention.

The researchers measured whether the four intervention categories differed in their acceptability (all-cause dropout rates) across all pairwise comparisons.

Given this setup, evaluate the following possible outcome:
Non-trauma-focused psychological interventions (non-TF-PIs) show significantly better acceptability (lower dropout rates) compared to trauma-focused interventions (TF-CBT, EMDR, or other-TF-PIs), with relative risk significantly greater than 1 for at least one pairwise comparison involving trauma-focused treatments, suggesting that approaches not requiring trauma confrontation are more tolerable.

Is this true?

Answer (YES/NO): YES